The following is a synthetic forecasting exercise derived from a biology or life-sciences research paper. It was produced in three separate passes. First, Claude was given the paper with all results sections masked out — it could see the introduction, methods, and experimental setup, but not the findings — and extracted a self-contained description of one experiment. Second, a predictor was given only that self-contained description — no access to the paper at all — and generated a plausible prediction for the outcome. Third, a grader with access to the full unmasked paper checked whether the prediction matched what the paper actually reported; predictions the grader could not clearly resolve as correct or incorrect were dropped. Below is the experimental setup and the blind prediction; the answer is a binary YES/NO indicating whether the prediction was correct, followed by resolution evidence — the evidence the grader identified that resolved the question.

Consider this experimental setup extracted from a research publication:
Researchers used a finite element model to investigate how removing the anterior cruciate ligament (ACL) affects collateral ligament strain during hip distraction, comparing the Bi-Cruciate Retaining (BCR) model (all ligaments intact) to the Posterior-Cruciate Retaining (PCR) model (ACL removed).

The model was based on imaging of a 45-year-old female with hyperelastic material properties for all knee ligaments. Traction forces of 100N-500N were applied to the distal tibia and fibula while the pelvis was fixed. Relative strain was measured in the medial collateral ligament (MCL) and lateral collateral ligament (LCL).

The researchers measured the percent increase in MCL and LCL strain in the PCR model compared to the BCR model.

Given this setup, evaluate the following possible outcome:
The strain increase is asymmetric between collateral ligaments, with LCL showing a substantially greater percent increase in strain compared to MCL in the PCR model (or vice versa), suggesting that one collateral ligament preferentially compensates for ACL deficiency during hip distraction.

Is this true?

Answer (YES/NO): NO